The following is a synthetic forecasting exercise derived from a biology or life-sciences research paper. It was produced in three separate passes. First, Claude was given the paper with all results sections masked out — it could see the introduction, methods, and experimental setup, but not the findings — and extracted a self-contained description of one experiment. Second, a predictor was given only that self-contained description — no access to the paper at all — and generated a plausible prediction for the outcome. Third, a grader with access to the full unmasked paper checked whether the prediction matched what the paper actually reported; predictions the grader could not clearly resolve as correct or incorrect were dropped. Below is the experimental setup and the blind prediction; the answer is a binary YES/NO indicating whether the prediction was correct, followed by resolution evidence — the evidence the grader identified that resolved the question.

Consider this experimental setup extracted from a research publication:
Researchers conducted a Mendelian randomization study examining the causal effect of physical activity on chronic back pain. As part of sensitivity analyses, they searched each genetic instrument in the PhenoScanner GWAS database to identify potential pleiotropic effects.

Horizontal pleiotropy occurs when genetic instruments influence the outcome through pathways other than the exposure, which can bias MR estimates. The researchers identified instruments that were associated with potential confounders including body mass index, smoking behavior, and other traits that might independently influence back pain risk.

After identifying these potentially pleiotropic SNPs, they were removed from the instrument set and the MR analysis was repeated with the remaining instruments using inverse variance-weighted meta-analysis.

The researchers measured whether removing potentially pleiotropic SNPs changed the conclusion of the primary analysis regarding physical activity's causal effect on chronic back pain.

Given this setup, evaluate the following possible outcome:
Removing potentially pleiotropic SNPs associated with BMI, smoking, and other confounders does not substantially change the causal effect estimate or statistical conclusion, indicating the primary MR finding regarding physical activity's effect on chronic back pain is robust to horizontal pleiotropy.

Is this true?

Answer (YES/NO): YES